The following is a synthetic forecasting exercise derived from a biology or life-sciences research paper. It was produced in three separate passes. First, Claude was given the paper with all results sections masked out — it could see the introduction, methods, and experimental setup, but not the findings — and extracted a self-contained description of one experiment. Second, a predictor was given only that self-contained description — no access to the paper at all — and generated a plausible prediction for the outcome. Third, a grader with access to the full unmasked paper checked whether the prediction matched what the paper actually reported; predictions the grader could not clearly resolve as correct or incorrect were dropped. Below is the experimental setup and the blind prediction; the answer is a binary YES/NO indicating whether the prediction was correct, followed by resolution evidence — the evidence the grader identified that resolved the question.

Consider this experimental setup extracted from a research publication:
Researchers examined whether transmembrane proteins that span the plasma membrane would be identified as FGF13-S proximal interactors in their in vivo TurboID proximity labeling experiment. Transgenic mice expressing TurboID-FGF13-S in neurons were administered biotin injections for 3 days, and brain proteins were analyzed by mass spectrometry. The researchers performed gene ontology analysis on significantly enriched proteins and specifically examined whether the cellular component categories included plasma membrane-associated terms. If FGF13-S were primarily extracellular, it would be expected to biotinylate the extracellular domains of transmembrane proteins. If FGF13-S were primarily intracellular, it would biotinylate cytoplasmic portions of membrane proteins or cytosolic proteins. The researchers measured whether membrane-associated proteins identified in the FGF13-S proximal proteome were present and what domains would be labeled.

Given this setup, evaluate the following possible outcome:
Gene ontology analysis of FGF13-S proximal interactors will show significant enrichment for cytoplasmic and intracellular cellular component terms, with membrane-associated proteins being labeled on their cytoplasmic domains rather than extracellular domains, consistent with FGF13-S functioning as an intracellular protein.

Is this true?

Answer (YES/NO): YES